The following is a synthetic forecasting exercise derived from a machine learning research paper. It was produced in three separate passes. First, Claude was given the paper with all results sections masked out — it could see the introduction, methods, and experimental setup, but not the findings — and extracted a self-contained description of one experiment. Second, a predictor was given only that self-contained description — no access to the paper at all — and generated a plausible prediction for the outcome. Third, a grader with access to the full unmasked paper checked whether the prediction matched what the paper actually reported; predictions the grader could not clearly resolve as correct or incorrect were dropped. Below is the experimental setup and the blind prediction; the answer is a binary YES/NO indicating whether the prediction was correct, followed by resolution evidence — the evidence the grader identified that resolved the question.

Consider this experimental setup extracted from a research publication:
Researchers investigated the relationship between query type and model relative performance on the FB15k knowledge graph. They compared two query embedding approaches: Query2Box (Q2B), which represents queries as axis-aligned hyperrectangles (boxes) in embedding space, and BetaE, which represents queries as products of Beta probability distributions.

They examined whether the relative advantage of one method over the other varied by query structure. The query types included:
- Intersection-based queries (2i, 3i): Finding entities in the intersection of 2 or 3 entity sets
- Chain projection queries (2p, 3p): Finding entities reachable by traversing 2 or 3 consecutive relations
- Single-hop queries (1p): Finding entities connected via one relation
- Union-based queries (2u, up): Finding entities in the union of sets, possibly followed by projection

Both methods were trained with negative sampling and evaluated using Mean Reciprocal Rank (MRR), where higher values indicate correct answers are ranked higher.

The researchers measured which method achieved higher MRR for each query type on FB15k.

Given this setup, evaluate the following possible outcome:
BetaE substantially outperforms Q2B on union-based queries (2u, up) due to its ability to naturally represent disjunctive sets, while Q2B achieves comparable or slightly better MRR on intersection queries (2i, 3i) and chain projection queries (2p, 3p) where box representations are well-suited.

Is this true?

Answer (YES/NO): NO